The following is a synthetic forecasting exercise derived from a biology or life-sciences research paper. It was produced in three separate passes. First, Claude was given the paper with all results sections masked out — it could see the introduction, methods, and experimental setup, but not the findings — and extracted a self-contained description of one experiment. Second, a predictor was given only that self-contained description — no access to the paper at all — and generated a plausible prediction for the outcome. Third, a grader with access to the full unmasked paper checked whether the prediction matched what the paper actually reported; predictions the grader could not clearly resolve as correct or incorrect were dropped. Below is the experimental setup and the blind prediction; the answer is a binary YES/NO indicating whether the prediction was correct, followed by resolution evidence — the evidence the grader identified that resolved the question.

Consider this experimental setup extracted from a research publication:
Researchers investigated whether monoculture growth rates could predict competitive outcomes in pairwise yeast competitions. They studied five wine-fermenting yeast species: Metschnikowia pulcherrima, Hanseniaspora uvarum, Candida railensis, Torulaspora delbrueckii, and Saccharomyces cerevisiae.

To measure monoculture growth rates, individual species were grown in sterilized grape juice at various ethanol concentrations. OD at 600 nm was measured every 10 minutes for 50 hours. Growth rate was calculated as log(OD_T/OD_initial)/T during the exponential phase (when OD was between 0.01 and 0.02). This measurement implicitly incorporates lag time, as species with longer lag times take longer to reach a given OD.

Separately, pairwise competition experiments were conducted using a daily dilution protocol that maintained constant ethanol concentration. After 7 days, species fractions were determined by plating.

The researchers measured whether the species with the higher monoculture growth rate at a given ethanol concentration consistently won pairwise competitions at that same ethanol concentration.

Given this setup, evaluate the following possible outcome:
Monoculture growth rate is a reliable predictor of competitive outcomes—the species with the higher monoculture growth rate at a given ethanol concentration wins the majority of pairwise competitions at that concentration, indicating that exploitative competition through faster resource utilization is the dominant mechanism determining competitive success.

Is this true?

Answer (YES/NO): NO